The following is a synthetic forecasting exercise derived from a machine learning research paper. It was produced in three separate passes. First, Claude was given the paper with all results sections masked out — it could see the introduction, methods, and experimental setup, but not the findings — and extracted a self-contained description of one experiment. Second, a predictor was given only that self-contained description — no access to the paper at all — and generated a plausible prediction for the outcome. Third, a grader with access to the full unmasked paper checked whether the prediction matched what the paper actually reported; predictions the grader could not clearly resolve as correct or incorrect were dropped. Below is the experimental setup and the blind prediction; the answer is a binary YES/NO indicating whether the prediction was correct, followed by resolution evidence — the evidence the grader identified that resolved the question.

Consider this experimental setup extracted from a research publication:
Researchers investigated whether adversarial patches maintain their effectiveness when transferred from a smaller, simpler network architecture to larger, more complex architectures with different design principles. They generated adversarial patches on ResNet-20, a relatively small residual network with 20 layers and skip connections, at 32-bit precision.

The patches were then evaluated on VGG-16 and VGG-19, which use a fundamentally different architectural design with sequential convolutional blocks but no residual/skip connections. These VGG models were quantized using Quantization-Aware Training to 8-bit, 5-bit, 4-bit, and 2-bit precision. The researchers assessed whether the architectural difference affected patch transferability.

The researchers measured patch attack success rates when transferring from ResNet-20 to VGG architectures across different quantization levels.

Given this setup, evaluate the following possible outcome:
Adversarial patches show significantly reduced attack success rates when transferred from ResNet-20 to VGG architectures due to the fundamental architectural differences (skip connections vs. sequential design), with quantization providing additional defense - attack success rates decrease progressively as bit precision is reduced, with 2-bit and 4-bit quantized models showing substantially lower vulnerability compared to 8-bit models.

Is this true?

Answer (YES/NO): NO